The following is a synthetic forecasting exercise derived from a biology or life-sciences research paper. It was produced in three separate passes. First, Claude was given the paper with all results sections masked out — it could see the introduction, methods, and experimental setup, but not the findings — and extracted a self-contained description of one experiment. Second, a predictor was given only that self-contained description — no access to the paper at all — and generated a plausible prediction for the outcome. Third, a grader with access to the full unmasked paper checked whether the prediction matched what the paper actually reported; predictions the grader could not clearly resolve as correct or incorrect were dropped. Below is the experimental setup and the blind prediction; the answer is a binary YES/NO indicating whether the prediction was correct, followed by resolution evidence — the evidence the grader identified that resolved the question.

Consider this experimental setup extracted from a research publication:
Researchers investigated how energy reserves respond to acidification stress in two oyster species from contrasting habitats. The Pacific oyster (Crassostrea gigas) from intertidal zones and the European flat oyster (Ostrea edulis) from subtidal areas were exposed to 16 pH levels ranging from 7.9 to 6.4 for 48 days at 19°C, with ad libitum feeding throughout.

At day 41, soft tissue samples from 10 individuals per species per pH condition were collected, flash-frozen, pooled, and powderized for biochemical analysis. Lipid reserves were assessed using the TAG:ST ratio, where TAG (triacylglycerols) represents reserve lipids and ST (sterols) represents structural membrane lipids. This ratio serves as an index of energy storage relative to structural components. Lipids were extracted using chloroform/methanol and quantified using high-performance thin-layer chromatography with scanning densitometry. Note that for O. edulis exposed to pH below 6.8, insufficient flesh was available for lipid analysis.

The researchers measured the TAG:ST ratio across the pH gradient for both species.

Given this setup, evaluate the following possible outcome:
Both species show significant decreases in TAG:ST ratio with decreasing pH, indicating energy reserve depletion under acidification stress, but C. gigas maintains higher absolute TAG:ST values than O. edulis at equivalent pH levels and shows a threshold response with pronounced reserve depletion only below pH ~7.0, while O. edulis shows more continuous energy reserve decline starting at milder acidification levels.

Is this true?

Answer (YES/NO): NO